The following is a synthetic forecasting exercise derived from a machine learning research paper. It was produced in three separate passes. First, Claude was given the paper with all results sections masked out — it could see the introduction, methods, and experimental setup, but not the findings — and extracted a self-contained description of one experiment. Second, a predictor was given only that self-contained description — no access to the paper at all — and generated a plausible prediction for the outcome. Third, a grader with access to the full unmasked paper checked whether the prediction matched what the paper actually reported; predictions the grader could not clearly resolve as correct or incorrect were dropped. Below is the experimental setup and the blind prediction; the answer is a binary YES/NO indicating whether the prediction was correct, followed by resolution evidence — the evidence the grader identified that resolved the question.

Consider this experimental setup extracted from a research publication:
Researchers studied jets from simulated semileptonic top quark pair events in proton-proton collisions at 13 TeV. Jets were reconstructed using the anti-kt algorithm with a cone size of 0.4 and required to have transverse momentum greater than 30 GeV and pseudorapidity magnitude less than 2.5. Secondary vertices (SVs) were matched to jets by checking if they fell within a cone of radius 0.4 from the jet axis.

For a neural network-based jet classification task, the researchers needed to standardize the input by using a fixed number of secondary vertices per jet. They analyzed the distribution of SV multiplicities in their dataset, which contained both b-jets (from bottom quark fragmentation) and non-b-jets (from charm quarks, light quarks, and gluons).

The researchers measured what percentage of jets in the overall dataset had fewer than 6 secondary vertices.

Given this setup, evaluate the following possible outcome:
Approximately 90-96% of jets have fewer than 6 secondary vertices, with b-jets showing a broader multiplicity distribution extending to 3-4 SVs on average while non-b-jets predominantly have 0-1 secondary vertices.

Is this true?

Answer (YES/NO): NO